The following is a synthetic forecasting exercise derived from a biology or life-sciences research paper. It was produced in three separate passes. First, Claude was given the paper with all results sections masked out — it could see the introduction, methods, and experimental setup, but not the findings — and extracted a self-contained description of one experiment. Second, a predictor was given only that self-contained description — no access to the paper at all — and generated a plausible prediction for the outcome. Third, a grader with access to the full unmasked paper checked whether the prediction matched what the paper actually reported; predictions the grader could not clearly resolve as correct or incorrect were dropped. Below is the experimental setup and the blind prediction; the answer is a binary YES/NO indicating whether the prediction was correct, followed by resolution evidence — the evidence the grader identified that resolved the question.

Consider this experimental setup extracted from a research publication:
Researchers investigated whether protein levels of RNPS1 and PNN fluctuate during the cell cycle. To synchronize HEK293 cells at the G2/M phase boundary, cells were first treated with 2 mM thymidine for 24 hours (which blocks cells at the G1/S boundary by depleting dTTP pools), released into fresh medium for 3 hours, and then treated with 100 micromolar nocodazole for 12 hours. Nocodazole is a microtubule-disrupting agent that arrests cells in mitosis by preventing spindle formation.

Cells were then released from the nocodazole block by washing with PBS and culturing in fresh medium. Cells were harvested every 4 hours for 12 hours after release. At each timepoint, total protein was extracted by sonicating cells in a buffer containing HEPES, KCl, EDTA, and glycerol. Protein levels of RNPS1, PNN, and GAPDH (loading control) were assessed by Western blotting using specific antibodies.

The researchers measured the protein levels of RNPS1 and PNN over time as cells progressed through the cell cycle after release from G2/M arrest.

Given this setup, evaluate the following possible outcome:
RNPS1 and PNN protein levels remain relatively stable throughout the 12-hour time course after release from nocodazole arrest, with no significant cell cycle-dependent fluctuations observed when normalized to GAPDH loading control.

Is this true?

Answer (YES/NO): NO